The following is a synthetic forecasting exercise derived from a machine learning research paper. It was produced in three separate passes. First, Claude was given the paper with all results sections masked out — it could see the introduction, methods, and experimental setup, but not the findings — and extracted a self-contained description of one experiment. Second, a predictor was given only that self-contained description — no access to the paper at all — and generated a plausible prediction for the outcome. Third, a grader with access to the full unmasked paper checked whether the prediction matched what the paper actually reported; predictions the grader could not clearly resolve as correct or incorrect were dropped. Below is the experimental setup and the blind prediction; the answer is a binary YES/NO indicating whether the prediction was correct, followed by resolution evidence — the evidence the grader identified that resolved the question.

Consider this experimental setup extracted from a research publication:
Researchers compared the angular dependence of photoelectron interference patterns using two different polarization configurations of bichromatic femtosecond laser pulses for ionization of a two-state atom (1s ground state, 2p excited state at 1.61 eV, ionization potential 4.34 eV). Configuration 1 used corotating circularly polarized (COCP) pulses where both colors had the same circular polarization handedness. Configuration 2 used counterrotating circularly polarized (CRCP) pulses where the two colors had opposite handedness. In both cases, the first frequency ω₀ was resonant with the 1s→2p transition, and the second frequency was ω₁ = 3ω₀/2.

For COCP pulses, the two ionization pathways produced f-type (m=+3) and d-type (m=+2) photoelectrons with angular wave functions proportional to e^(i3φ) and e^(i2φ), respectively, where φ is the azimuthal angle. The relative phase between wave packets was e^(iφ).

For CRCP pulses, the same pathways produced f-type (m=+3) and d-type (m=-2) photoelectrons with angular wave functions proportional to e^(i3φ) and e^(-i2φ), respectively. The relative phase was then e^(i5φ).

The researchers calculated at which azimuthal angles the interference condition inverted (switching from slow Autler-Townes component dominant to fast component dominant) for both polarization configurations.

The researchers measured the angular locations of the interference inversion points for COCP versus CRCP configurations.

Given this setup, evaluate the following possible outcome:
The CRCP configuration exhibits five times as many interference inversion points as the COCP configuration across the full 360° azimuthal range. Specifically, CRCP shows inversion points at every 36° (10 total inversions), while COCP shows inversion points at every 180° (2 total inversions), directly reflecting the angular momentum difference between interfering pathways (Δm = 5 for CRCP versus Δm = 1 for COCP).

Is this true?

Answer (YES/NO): NO